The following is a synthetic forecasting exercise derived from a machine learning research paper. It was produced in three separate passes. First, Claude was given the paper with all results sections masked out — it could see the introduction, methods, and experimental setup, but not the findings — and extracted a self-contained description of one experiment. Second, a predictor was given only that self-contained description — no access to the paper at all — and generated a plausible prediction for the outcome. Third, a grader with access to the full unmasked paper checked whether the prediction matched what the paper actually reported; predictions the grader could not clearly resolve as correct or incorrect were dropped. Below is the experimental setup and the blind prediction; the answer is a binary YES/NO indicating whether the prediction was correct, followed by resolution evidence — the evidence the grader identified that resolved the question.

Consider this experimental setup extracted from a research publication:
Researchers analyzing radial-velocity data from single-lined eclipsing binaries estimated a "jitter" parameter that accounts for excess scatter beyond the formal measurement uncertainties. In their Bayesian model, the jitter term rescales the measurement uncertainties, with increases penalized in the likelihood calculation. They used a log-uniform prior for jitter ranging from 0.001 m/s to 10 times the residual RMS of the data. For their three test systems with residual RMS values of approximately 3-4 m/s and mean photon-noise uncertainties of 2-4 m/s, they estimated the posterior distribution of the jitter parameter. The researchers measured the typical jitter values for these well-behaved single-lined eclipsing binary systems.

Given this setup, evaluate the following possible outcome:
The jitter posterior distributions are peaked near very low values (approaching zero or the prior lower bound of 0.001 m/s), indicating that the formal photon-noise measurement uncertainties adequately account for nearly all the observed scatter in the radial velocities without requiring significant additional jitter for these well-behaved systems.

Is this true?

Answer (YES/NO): NO